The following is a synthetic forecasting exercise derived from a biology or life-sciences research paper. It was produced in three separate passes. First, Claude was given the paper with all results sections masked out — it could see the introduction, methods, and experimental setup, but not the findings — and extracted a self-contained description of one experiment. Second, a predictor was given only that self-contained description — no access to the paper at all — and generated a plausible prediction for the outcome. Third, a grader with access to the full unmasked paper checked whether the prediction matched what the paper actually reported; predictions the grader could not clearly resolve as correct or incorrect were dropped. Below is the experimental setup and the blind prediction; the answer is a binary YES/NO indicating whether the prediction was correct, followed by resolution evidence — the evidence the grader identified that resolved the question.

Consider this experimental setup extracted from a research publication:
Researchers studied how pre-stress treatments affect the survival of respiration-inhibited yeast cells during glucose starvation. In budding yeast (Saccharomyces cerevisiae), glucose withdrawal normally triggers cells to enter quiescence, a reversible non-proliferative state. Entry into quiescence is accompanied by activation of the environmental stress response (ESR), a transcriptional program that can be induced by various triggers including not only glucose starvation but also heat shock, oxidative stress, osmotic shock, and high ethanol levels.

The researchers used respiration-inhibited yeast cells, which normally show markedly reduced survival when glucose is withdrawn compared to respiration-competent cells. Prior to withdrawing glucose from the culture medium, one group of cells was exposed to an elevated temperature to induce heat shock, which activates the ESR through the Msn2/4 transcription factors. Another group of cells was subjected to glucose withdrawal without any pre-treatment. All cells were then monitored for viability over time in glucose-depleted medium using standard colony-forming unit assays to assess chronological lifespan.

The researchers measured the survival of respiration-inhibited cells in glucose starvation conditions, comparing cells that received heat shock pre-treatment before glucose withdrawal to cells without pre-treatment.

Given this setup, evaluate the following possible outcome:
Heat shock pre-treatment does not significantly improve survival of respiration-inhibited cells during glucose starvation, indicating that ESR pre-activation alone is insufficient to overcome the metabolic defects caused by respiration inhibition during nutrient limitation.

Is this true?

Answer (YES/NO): NO